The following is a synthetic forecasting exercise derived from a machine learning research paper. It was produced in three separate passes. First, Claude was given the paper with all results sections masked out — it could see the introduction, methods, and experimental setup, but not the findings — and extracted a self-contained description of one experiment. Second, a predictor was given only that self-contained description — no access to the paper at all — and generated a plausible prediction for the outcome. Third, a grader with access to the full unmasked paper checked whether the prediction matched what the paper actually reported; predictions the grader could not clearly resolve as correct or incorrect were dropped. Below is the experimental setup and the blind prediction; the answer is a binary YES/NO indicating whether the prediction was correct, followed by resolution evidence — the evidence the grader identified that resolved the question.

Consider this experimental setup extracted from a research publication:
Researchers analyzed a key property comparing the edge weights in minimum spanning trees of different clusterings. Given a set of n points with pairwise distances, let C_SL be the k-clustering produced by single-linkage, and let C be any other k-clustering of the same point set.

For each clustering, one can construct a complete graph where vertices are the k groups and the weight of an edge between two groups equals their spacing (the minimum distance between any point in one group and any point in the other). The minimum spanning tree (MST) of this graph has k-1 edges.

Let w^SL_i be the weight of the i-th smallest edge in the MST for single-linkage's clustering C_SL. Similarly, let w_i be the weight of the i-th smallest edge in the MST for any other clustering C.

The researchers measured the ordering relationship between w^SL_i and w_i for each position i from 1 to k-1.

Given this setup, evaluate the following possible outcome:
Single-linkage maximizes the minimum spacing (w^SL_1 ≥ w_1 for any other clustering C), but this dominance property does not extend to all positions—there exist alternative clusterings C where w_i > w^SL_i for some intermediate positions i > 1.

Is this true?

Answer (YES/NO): NO